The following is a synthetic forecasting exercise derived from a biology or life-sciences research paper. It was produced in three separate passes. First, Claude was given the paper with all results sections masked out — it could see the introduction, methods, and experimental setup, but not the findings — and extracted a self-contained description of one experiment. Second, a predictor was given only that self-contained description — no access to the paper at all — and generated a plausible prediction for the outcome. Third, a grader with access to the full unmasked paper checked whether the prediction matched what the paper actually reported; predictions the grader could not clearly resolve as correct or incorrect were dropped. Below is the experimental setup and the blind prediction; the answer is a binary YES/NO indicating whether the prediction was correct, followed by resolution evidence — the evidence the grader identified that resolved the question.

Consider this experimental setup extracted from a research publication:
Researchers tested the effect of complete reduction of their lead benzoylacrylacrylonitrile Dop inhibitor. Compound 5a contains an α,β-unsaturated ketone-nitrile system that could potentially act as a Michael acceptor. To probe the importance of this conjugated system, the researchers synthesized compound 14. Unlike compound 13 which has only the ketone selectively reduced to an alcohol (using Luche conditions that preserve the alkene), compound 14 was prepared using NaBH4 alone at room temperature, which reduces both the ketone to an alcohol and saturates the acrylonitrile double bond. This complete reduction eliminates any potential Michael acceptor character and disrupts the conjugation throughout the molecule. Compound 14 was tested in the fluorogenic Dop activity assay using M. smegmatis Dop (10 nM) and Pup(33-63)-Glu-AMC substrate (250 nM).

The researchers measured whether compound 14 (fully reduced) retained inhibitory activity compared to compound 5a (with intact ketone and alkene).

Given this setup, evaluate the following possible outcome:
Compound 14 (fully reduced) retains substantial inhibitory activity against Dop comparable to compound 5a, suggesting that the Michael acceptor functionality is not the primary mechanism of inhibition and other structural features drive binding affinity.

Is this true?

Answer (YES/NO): NO